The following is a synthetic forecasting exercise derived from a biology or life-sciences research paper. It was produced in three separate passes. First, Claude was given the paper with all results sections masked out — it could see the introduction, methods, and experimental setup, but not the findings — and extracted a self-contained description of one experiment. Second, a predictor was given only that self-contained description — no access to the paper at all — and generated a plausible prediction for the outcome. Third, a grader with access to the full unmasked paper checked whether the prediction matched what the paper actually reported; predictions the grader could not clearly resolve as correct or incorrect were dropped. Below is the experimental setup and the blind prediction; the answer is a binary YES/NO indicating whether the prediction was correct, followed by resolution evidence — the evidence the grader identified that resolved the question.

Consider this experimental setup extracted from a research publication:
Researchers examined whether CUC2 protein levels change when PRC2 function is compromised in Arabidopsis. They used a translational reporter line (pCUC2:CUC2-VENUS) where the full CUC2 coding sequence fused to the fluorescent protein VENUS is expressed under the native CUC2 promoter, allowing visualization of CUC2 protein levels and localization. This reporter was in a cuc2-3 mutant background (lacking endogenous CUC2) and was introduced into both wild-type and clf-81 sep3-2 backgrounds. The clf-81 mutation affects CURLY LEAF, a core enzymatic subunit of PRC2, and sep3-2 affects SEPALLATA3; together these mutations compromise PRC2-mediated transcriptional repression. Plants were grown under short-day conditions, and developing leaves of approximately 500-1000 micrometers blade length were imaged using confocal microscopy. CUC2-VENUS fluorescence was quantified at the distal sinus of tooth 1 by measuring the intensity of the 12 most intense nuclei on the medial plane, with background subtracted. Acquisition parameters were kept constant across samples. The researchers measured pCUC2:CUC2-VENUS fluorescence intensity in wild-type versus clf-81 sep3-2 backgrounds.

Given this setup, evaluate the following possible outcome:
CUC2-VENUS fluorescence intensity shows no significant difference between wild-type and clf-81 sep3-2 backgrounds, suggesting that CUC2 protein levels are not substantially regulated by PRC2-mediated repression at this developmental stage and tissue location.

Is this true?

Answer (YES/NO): NO